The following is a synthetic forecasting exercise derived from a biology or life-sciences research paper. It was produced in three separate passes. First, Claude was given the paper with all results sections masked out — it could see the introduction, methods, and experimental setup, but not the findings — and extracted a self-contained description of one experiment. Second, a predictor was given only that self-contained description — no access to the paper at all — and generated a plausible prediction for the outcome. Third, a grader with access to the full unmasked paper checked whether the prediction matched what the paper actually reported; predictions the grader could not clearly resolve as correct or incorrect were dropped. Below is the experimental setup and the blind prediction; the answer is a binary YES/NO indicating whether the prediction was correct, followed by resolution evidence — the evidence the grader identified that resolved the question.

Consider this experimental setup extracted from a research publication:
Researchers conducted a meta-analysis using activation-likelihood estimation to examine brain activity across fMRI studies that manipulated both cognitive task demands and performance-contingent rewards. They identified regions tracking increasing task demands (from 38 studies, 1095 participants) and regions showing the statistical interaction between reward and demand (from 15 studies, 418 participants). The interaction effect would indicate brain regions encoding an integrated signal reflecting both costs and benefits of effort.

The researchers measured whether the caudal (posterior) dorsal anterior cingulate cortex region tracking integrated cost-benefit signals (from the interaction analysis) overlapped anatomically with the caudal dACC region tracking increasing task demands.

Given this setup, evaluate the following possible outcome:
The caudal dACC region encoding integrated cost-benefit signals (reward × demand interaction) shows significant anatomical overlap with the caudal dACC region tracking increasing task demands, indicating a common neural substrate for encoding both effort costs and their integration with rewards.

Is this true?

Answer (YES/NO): YES